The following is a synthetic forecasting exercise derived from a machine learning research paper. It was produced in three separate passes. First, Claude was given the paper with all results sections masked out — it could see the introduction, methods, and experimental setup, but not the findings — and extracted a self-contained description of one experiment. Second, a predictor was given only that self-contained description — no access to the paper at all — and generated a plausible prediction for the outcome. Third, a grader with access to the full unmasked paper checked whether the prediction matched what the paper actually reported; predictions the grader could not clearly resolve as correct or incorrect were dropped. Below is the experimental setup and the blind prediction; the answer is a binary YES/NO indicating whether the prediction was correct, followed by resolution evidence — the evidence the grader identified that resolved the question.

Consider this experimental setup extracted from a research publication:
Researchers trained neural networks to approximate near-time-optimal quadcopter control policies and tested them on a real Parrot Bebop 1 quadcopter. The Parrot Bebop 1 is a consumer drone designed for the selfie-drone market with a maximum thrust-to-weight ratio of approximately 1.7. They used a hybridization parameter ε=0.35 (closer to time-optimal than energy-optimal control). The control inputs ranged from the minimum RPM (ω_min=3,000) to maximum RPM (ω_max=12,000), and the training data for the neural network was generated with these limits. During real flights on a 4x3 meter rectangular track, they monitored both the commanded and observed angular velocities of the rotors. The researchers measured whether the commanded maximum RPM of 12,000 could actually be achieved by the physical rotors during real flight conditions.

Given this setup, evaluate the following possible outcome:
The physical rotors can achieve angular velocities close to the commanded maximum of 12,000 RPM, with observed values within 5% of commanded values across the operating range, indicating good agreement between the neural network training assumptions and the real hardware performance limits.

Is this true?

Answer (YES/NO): NO